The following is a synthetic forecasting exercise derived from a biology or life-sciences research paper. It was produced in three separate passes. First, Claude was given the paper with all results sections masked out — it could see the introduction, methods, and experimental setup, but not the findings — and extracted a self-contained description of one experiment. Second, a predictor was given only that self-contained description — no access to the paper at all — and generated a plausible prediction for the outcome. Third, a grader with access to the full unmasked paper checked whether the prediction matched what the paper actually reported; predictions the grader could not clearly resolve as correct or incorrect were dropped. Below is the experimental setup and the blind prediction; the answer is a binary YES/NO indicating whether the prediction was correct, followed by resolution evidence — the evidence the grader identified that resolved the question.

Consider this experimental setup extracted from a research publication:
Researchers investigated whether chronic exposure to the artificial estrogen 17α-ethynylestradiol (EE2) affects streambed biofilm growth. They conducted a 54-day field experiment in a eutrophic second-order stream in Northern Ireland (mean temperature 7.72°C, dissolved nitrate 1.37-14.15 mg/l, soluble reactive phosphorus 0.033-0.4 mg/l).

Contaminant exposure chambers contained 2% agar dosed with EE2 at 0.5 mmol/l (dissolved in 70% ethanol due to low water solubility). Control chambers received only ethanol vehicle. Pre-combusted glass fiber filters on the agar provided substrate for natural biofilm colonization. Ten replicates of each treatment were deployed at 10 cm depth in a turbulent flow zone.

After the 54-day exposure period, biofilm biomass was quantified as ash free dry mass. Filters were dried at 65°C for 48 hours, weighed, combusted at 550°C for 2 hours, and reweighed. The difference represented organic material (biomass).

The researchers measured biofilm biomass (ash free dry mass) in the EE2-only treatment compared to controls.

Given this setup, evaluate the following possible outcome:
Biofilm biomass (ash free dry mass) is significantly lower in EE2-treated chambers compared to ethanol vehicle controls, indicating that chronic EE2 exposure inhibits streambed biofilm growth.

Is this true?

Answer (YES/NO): NO